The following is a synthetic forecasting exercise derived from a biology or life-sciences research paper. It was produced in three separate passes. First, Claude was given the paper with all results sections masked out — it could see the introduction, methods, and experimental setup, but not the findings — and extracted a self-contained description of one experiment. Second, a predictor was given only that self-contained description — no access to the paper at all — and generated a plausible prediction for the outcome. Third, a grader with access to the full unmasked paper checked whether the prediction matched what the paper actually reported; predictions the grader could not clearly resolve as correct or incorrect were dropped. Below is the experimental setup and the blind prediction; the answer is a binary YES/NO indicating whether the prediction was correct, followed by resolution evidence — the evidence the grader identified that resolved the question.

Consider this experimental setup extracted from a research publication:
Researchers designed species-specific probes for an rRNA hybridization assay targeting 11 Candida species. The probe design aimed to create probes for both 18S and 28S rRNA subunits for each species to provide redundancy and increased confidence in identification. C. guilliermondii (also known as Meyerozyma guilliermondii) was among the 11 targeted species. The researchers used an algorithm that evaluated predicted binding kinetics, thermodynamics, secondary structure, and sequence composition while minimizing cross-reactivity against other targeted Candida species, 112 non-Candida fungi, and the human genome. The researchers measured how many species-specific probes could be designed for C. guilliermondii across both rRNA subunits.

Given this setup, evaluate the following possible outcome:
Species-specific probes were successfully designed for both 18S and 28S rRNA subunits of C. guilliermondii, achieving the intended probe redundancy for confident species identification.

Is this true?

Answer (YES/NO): NO